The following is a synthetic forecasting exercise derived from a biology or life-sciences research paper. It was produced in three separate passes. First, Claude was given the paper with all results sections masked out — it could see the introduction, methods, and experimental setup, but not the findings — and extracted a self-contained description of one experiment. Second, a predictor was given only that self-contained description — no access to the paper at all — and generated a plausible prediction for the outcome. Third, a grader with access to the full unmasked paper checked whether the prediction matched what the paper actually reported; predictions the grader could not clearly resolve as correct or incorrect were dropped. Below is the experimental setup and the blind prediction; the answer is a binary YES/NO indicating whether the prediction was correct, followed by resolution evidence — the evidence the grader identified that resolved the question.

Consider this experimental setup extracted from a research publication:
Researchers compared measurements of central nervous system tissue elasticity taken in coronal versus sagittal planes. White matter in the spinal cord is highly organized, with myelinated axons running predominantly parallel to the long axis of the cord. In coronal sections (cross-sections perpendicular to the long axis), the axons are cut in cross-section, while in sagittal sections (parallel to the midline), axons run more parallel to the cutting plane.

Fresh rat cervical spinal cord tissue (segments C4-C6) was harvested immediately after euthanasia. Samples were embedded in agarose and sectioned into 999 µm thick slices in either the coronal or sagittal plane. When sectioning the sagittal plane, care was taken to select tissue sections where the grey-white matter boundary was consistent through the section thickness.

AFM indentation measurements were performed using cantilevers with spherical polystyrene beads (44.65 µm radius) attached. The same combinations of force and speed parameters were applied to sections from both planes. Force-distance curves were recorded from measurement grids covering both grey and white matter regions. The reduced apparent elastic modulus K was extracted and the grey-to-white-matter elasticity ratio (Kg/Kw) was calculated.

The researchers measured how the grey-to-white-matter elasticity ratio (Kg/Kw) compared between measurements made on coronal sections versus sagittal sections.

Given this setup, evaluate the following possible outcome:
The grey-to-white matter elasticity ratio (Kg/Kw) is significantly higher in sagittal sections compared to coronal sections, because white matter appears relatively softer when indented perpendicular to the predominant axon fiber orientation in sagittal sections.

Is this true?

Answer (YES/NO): NO